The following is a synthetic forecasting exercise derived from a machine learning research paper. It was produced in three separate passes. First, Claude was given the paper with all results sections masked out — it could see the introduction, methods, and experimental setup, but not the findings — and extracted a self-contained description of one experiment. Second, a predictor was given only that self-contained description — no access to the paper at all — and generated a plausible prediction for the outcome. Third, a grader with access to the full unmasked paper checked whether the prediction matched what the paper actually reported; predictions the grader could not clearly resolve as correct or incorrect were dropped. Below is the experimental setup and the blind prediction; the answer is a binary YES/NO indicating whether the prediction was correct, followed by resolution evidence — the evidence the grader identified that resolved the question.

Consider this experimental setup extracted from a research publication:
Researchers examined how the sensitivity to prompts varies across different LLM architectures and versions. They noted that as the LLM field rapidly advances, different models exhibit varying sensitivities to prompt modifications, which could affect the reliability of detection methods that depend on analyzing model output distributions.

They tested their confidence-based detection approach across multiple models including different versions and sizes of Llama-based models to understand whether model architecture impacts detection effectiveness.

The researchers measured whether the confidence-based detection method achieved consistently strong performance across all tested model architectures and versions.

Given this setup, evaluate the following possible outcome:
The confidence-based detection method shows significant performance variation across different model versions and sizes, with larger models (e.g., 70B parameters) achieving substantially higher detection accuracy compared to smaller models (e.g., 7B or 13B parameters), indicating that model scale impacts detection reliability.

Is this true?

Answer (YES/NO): NO